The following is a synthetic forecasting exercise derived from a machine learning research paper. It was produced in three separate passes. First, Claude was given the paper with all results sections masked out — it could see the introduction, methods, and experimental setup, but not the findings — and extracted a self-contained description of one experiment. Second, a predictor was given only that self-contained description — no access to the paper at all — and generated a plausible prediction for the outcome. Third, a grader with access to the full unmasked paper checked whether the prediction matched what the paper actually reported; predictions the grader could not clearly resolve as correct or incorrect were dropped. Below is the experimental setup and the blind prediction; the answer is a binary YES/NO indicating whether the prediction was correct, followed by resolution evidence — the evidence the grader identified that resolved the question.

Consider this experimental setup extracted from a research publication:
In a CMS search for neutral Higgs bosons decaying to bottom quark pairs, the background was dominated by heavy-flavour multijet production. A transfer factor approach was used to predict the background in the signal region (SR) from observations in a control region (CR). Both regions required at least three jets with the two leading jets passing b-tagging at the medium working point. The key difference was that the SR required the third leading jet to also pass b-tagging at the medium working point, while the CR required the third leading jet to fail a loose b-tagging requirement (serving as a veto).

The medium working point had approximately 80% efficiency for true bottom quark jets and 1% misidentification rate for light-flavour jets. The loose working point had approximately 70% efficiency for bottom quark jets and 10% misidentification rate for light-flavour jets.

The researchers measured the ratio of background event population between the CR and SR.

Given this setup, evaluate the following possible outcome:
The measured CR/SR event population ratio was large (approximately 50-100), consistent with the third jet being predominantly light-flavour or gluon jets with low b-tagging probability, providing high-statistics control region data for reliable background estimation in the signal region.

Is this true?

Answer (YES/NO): NO